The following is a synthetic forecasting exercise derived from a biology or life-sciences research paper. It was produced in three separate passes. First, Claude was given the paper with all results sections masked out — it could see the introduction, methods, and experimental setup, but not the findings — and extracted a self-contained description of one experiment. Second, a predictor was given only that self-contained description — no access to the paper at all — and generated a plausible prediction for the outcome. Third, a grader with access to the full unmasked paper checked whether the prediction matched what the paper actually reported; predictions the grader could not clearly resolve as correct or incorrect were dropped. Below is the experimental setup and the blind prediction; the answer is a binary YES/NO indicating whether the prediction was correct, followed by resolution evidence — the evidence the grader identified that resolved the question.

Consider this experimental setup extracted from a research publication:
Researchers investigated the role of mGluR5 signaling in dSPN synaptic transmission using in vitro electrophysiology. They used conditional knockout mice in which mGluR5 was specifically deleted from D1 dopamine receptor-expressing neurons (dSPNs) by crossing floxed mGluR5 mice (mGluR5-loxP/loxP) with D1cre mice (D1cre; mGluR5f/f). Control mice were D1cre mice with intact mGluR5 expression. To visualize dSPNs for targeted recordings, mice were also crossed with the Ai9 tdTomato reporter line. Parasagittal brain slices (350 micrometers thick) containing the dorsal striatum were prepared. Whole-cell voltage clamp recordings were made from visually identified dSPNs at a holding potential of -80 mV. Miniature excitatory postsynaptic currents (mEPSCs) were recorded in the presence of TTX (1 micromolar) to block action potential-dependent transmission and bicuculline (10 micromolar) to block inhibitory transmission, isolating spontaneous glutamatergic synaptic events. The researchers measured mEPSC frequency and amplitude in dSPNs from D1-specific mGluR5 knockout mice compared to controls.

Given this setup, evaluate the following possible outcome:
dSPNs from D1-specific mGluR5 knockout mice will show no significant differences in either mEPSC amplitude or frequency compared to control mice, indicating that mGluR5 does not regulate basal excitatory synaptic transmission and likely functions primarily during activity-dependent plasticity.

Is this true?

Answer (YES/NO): NO